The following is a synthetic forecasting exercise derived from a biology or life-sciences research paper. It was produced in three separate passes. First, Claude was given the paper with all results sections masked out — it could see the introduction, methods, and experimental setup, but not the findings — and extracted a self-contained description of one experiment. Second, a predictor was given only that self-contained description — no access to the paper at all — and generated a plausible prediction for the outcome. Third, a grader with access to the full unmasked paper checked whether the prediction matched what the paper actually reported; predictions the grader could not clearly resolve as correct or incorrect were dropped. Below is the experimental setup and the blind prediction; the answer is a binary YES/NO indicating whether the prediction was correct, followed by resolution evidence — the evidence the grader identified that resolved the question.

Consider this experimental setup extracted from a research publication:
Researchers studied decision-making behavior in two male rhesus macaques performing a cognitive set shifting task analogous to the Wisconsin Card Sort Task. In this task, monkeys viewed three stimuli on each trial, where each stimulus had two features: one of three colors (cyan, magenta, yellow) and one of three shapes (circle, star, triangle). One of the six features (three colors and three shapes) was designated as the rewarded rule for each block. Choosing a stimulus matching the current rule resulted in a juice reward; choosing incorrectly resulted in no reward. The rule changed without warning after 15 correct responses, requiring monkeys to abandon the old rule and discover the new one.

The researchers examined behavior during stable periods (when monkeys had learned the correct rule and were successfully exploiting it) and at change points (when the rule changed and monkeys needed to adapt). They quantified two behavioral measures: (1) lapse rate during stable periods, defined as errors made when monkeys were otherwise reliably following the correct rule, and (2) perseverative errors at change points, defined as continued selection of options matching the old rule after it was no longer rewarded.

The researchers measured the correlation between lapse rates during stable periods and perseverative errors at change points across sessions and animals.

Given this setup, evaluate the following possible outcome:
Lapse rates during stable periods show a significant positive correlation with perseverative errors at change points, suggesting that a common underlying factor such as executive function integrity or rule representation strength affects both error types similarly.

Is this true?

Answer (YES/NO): NO